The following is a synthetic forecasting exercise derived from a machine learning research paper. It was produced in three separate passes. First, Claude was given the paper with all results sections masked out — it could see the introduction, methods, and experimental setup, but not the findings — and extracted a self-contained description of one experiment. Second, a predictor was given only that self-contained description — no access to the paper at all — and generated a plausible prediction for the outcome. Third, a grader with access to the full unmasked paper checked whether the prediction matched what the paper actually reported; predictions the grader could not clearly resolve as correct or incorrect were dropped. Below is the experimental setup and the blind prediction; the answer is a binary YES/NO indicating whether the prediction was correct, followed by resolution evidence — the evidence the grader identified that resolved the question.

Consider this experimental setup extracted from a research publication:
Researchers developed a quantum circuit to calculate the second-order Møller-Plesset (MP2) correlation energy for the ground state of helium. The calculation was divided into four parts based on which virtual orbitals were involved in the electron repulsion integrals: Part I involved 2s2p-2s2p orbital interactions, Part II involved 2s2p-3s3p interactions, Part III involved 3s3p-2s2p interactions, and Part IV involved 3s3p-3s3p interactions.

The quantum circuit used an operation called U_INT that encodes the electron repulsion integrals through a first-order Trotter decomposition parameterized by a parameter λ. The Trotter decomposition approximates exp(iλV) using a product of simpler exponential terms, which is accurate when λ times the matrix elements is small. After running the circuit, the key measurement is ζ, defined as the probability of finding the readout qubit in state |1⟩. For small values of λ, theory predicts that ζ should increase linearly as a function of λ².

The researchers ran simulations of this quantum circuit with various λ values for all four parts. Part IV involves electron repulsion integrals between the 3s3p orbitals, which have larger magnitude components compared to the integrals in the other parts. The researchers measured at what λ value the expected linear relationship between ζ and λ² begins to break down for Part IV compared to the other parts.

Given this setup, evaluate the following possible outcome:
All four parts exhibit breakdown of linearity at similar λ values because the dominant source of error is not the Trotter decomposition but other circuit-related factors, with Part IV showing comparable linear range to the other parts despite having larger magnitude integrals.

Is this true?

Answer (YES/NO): NO